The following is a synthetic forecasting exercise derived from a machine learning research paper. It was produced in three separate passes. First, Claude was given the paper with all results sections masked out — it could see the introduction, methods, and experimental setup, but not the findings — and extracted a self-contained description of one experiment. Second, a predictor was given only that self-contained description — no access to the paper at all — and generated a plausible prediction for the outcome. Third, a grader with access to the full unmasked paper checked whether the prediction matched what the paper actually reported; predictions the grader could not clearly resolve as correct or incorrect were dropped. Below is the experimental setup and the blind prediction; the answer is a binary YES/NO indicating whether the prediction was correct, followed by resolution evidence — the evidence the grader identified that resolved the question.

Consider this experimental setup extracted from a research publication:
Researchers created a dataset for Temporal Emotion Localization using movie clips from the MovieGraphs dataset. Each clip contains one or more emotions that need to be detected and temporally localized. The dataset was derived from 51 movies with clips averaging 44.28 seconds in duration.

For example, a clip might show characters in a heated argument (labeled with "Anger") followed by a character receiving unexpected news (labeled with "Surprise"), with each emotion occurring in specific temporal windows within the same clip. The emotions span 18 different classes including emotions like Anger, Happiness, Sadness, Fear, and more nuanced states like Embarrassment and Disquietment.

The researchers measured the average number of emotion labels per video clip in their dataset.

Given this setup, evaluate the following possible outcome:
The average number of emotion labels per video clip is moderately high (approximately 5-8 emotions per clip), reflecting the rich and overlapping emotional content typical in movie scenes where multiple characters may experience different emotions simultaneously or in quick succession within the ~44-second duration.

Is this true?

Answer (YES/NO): NO